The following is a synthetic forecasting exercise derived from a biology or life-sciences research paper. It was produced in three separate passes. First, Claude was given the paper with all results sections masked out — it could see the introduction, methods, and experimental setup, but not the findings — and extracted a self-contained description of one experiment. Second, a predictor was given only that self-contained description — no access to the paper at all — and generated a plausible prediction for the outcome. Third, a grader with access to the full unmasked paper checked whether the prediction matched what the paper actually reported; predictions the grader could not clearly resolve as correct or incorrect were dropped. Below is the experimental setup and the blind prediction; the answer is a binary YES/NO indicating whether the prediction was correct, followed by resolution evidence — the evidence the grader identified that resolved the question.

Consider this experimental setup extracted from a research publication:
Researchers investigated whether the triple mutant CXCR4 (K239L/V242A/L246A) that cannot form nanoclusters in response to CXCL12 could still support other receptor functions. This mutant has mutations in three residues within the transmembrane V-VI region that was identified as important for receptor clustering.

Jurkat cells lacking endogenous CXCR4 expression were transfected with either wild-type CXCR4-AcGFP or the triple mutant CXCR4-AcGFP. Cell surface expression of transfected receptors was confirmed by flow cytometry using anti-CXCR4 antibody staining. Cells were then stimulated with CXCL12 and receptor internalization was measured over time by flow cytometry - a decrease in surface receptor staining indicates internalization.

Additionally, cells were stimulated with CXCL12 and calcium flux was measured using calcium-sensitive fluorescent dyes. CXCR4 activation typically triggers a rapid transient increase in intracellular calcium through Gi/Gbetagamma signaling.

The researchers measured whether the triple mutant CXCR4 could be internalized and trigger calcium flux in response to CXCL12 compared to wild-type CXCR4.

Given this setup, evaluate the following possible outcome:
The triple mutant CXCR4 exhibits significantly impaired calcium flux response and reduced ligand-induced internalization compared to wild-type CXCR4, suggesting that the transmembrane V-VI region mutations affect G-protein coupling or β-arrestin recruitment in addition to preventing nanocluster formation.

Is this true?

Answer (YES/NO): NO